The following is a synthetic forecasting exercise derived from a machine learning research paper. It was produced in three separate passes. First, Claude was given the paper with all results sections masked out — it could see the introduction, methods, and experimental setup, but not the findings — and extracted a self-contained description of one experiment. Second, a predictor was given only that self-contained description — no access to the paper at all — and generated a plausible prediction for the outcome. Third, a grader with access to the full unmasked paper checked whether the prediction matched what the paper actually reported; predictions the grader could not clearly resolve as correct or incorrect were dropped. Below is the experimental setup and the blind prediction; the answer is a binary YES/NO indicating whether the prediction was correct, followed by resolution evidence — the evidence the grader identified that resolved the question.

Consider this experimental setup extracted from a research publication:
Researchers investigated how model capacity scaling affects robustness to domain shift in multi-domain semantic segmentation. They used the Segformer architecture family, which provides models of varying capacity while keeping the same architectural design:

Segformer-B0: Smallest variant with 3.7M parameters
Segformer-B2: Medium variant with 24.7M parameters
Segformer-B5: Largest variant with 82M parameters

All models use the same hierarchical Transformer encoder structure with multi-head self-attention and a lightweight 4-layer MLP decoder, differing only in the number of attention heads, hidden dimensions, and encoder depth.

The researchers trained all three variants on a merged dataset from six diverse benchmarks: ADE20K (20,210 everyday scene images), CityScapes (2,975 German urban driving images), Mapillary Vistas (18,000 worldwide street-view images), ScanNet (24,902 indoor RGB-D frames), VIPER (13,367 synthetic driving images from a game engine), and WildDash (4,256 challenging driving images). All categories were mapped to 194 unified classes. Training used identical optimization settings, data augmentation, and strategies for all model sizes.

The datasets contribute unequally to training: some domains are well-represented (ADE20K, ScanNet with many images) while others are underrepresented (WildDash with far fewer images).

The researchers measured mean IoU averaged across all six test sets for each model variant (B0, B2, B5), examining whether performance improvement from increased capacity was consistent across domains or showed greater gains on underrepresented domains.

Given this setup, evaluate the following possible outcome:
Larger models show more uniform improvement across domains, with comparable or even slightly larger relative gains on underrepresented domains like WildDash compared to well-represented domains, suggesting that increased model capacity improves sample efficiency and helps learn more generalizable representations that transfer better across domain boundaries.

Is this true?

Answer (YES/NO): NO